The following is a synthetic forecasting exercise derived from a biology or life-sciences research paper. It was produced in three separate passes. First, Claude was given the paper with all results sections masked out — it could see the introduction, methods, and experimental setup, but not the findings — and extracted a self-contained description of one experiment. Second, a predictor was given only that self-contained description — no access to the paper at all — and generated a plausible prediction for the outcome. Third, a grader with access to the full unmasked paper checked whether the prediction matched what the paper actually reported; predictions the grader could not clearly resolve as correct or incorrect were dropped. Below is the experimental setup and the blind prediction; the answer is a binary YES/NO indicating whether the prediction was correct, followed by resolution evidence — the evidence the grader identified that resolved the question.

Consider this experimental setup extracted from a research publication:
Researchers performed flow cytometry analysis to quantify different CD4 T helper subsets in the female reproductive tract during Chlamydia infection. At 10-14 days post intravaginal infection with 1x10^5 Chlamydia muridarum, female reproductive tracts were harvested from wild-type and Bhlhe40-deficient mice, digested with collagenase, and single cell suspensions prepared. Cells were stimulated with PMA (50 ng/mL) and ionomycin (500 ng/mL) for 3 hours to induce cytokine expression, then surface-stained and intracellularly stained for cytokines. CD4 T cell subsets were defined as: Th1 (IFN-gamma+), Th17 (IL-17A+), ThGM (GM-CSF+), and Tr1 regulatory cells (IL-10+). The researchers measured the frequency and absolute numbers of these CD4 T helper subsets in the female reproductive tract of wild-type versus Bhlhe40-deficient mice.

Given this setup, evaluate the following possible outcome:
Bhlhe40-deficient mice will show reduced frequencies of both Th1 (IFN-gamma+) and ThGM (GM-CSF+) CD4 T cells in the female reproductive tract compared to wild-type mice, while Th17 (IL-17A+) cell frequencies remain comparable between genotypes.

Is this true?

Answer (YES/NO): NO